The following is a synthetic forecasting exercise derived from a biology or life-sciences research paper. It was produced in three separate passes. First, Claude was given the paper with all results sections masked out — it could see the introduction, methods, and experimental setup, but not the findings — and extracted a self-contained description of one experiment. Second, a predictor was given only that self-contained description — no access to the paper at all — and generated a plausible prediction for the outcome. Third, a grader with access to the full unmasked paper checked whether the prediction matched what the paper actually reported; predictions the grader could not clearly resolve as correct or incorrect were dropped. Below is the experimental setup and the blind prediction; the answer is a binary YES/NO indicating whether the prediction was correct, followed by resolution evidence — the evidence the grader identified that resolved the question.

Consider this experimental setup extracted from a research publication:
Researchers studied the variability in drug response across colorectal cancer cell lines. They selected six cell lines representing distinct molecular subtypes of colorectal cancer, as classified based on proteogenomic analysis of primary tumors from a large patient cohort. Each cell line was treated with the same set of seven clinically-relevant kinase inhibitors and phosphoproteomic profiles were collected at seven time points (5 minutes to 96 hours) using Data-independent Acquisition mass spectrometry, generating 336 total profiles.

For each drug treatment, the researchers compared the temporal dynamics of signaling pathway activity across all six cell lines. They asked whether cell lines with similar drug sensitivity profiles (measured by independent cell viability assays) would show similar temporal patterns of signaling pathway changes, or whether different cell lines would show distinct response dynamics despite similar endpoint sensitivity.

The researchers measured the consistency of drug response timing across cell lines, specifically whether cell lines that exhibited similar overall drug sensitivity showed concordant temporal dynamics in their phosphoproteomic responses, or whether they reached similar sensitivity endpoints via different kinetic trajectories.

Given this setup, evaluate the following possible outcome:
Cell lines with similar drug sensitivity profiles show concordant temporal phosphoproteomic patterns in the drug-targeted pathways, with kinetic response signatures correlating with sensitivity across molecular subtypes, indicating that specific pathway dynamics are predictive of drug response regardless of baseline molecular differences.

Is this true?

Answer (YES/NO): NO